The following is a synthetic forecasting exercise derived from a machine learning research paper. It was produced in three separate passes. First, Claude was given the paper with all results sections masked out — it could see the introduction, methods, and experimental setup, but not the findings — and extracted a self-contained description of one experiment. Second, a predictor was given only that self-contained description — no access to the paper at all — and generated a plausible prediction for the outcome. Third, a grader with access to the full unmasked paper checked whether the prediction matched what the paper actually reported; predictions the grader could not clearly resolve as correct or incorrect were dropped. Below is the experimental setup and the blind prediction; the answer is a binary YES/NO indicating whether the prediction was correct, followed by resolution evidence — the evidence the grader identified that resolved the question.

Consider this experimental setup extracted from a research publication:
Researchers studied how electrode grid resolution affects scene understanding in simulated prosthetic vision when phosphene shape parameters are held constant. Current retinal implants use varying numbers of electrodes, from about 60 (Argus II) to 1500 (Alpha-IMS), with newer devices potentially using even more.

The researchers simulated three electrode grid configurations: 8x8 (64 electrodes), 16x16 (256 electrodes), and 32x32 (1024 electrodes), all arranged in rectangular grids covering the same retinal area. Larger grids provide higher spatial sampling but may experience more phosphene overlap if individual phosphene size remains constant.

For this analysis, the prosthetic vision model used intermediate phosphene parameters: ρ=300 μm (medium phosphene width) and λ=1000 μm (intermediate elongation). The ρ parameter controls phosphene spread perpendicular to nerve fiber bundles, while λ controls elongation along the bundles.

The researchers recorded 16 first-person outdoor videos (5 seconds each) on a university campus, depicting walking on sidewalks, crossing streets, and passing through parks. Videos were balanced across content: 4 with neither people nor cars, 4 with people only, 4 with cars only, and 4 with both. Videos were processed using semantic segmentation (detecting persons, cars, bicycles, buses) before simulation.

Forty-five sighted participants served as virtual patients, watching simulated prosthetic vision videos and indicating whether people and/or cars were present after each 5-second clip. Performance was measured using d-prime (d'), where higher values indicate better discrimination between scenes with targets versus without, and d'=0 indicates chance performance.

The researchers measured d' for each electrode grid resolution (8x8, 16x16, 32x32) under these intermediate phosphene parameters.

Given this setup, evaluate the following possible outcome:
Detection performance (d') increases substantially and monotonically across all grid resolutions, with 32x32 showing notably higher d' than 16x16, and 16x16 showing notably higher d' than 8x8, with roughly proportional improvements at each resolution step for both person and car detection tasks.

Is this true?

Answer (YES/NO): NO